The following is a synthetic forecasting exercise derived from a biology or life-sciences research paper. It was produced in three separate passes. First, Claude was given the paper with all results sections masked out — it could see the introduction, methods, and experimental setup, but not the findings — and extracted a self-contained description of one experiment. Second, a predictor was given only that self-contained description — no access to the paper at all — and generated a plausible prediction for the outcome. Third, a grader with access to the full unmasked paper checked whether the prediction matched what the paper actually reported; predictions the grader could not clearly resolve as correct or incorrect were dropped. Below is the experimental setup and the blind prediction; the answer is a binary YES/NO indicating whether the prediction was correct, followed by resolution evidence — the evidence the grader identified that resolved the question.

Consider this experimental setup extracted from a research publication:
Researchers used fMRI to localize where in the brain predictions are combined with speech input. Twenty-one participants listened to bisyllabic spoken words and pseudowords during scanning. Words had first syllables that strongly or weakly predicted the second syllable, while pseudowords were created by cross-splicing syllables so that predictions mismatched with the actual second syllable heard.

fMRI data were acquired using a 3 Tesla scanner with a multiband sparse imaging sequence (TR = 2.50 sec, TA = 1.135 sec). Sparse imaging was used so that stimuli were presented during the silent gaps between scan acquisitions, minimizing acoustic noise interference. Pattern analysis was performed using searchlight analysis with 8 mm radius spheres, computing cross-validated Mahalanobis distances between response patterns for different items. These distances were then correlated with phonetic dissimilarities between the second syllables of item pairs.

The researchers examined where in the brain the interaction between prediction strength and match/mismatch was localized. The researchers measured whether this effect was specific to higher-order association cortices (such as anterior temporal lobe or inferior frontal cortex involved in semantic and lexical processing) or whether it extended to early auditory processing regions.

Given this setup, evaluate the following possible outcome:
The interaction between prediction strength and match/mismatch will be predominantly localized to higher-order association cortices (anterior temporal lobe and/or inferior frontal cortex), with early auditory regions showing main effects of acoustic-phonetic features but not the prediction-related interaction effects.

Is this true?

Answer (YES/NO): NO